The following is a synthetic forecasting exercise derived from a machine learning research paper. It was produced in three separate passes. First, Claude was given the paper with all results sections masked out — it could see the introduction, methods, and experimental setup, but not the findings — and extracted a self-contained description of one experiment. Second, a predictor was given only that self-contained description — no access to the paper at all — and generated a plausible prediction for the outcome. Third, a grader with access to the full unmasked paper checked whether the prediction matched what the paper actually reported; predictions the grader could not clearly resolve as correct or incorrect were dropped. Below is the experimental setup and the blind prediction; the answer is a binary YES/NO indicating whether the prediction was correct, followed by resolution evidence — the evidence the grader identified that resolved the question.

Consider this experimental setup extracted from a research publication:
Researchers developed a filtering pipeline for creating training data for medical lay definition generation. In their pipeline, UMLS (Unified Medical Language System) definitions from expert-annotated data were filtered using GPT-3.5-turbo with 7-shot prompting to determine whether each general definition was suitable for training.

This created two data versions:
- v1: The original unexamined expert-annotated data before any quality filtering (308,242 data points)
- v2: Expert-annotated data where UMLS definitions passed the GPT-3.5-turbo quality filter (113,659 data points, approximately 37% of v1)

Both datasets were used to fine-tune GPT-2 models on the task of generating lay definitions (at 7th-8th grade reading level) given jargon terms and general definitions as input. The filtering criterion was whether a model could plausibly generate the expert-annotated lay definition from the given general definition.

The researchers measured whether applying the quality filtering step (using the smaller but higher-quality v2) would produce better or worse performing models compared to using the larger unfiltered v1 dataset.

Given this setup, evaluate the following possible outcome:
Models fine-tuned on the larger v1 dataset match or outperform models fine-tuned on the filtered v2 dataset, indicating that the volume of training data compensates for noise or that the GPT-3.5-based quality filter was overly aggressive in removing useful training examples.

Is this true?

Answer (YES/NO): NO